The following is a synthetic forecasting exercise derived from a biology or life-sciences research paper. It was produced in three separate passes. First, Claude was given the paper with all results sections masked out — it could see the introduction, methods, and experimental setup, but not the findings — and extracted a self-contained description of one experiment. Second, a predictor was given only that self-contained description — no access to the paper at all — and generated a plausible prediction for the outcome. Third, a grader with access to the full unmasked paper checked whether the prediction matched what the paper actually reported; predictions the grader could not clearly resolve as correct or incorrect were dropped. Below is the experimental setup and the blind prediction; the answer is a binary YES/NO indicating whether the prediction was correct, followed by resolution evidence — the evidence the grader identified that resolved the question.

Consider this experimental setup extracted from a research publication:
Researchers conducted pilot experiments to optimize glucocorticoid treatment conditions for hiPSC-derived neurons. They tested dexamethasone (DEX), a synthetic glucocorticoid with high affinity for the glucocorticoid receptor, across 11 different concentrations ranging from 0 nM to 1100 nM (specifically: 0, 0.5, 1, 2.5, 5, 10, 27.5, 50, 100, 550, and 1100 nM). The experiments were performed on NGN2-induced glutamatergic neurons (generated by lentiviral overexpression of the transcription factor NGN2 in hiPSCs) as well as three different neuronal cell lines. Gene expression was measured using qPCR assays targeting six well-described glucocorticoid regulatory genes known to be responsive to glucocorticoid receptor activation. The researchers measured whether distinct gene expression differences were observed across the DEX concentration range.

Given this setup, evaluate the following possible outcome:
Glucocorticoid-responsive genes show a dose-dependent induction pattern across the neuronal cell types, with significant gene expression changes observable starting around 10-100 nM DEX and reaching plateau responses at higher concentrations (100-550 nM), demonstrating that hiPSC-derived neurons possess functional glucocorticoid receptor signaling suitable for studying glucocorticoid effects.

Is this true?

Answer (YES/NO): NO